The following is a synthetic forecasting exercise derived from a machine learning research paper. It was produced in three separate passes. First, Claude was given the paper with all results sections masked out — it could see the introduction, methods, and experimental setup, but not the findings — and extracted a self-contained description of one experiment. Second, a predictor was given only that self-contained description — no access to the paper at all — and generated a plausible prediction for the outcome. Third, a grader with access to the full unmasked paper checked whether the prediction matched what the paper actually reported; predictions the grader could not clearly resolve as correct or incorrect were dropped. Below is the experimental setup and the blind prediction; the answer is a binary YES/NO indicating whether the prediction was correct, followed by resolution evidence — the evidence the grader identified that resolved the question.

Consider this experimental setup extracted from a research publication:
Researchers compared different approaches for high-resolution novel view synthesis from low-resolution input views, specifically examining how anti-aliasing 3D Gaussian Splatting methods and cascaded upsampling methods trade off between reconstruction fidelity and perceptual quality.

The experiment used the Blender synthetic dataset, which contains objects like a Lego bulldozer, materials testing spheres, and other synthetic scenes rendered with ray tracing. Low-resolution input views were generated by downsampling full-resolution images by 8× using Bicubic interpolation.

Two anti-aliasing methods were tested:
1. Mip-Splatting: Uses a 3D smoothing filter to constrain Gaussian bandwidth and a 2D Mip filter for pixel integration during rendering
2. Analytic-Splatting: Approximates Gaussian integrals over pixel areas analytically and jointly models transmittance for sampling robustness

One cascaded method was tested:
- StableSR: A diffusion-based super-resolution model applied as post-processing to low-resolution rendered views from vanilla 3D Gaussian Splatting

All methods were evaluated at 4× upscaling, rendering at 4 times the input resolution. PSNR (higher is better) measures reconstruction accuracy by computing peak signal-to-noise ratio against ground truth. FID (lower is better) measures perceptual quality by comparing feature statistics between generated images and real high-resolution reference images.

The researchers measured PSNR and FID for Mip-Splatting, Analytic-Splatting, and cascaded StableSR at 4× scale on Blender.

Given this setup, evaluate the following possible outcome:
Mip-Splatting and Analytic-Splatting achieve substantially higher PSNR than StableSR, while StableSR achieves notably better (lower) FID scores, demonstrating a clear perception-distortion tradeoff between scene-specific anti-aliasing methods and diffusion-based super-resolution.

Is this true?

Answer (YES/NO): YES